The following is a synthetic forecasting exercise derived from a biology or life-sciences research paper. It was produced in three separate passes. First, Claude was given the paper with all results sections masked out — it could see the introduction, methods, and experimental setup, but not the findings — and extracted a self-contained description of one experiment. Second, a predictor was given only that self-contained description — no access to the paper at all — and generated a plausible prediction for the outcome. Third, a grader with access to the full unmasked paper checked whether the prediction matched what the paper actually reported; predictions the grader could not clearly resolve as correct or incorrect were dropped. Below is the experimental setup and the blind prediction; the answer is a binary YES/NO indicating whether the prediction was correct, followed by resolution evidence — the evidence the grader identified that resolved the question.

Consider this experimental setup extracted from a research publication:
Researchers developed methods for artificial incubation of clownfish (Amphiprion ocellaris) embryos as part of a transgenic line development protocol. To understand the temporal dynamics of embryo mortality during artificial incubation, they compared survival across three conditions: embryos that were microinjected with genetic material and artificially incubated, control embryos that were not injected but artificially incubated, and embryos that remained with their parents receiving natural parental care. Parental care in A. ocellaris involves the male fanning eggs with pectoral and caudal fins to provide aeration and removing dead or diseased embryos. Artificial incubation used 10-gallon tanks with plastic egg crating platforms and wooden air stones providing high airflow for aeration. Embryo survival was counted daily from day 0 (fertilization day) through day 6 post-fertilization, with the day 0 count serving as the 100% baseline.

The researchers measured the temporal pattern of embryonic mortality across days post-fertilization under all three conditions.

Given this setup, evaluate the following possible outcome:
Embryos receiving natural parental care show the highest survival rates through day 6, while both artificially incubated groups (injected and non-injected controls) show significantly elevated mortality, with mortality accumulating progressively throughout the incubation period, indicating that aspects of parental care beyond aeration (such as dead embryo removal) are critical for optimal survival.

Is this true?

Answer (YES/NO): NO